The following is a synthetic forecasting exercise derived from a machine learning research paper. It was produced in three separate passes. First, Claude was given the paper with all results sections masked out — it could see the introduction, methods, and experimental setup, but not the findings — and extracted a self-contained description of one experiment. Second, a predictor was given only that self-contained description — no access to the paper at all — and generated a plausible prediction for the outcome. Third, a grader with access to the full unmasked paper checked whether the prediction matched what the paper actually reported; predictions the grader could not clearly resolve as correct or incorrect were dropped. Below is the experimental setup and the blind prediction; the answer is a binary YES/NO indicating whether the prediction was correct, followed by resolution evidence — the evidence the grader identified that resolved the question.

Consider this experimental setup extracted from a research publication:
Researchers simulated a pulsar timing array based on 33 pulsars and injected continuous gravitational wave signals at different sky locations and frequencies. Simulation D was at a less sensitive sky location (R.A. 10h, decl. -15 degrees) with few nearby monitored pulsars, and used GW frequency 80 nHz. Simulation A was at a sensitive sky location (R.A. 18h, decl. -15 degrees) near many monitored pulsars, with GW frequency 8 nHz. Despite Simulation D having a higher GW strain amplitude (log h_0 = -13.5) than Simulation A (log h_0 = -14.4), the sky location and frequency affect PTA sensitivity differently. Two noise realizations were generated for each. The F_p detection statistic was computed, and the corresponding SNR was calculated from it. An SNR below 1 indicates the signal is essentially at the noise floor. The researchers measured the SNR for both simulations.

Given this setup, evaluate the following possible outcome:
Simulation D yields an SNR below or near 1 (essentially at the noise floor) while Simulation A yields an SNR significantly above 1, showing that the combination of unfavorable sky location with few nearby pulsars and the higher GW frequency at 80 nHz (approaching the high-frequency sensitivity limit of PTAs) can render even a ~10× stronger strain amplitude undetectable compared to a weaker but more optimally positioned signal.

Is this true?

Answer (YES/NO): YES